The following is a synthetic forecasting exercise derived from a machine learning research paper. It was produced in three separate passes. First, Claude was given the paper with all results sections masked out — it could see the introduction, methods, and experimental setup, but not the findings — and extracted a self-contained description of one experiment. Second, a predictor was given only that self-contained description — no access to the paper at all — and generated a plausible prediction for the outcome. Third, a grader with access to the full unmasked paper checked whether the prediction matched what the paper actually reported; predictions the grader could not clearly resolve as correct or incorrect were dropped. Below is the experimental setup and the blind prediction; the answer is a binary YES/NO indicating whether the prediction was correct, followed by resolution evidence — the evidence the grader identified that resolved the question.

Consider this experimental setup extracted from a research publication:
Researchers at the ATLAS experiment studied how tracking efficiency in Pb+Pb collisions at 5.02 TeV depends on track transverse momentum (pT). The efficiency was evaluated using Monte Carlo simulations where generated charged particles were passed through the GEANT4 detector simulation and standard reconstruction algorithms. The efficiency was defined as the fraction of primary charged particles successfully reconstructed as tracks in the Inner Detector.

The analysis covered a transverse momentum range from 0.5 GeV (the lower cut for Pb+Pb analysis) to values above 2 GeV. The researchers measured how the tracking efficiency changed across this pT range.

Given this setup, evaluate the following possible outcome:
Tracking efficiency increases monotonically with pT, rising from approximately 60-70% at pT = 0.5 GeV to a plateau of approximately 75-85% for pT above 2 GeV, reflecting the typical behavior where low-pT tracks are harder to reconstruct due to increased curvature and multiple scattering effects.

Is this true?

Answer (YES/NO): NO